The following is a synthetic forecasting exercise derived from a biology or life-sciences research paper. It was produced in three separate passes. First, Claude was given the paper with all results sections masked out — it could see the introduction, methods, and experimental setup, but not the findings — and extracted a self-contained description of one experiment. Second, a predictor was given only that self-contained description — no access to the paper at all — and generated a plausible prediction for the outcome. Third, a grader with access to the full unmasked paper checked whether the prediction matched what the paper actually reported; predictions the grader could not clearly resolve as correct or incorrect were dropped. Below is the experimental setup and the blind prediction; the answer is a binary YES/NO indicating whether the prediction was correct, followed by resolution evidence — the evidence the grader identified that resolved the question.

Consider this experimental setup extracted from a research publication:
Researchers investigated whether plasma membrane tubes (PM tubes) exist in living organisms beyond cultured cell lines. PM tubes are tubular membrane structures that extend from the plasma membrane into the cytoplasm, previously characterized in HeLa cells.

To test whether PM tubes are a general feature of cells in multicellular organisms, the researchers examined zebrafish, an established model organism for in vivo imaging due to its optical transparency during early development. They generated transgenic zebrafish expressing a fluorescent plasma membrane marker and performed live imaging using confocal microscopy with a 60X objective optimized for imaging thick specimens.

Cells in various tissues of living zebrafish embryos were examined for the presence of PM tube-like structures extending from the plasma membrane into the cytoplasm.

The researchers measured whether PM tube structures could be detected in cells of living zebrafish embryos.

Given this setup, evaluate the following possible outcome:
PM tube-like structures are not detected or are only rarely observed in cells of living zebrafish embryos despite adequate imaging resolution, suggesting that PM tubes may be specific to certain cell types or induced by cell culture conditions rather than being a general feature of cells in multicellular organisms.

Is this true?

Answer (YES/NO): NO